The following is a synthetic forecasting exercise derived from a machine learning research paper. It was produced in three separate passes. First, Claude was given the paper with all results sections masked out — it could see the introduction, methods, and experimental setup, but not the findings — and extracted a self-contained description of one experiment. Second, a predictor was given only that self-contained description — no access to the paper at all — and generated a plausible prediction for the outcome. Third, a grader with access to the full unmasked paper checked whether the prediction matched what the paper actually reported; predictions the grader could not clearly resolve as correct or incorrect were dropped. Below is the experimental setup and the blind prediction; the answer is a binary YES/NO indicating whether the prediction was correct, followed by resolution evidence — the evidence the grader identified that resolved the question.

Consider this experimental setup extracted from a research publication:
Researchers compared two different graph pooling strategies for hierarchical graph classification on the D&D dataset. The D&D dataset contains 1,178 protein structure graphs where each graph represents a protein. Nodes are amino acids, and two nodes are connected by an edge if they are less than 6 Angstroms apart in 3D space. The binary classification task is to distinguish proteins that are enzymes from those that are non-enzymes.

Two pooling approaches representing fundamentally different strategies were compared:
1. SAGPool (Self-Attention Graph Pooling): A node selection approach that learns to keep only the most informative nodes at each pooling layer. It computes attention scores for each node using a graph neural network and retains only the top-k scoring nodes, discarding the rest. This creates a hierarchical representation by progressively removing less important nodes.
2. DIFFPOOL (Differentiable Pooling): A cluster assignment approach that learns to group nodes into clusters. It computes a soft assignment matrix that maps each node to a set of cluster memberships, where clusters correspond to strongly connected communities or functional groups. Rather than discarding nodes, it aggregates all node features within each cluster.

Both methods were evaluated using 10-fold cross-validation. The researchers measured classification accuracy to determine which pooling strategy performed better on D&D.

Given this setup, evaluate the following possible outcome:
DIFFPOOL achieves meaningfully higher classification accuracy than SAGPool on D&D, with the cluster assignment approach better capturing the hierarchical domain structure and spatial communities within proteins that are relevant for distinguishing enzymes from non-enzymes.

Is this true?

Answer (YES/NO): YES